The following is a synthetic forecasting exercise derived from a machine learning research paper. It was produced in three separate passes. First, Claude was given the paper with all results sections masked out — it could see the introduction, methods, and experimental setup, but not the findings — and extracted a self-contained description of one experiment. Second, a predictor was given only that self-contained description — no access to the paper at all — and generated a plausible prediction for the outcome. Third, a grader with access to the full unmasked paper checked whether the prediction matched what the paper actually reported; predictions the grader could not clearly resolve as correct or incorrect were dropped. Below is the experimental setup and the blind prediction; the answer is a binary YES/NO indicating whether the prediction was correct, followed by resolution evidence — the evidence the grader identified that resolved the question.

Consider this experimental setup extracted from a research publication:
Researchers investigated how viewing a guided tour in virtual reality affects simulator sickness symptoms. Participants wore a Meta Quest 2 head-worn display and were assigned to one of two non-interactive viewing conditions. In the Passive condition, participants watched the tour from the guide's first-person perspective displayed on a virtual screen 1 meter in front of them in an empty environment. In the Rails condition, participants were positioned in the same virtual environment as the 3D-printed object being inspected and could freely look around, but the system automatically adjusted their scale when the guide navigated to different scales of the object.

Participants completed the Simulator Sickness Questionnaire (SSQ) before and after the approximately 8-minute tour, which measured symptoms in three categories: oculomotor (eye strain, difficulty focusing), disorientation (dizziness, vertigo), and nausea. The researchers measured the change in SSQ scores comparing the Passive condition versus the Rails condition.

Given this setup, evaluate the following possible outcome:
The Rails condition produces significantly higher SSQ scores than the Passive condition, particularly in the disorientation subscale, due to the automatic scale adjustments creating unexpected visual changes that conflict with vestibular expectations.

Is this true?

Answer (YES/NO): NO